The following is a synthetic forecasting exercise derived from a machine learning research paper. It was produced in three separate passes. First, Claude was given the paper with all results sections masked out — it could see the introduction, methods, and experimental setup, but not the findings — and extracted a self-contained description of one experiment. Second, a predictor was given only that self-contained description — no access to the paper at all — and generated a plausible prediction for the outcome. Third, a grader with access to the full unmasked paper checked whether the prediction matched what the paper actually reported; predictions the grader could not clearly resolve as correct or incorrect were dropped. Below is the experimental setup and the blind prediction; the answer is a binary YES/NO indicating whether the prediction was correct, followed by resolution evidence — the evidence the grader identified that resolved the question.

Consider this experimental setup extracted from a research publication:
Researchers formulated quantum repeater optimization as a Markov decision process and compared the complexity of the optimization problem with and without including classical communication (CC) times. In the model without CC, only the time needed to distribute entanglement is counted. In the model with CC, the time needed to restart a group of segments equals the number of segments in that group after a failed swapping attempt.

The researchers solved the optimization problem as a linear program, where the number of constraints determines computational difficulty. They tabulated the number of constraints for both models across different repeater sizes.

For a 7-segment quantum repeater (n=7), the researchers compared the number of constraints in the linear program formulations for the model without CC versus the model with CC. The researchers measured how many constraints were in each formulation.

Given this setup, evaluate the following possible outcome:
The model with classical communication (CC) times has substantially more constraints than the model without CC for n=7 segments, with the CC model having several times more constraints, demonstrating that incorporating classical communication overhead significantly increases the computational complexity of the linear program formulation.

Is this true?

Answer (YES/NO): YES